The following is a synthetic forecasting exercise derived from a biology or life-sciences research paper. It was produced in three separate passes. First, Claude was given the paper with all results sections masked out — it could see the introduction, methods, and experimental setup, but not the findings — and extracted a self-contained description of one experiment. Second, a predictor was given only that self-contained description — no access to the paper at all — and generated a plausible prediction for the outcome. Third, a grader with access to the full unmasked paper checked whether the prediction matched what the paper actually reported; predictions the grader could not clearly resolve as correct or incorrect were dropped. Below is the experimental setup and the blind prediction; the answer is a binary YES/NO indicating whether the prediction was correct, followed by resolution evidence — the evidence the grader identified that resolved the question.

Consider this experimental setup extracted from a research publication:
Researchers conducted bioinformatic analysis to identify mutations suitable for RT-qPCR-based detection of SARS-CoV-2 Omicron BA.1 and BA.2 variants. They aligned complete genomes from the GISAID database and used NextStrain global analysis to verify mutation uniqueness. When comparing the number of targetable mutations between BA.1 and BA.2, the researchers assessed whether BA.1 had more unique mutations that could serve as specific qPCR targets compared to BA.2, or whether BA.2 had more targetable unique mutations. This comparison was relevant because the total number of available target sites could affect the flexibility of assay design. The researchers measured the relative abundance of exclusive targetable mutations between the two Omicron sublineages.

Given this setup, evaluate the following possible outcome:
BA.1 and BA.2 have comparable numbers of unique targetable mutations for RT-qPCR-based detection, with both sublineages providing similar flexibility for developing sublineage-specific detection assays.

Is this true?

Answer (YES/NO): NO